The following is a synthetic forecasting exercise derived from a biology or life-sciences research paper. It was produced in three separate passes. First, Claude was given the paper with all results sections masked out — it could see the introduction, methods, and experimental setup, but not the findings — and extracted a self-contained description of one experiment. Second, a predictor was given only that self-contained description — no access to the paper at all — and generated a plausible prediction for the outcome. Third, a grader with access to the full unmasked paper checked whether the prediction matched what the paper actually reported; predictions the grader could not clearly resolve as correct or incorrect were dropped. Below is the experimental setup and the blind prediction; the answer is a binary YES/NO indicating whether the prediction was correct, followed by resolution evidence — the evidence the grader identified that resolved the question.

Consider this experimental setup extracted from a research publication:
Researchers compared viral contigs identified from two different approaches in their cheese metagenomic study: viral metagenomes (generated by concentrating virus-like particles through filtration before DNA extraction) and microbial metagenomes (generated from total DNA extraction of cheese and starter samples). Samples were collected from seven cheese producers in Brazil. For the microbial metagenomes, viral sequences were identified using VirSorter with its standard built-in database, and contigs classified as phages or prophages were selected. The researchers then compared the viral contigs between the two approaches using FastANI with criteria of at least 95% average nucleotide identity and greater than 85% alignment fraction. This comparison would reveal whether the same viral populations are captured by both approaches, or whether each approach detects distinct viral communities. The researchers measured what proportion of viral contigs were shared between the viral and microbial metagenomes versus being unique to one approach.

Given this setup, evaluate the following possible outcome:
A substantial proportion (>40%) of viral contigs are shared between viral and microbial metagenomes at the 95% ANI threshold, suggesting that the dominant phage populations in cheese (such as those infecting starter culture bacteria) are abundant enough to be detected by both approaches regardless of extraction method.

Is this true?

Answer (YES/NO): NO